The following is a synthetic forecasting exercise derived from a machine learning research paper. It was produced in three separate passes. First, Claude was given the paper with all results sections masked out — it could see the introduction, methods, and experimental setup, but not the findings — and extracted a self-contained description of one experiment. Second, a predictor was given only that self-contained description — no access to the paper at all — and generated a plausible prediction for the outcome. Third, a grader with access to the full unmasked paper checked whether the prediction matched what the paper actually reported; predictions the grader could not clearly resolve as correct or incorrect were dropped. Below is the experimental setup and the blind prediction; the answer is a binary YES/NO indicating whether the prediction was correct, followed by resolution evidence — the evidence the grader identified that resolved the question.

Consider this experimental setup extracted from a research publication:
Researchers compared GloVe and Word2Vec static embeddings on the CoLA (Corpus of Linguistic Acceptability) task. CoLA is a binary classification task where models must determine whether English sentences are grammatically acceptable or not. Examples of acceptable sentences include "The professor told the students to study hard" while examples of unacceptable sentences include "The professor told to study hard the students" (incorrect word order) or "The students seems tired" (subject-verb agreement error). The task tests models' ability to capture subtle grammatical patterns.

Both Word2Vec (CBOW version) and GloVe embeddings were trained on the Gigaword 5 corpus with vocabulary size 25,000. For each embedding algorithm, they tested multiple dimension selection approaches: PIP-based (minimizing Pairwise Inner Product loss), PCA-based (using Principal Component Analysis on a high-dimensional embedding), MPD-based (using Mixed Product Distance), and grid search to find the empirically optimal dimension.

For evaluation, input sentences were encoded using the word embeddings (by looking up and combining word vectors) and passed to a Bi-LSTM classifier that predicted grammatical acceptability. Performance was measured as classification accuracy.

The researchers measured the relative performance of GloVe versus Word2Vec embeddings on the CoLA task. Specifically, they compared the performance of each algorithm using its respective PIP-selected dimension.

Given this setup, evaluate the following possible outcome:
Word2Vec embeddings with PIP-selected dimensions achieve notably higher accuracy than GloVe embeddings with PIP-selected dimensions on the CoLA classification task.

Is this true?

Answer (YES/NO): NO